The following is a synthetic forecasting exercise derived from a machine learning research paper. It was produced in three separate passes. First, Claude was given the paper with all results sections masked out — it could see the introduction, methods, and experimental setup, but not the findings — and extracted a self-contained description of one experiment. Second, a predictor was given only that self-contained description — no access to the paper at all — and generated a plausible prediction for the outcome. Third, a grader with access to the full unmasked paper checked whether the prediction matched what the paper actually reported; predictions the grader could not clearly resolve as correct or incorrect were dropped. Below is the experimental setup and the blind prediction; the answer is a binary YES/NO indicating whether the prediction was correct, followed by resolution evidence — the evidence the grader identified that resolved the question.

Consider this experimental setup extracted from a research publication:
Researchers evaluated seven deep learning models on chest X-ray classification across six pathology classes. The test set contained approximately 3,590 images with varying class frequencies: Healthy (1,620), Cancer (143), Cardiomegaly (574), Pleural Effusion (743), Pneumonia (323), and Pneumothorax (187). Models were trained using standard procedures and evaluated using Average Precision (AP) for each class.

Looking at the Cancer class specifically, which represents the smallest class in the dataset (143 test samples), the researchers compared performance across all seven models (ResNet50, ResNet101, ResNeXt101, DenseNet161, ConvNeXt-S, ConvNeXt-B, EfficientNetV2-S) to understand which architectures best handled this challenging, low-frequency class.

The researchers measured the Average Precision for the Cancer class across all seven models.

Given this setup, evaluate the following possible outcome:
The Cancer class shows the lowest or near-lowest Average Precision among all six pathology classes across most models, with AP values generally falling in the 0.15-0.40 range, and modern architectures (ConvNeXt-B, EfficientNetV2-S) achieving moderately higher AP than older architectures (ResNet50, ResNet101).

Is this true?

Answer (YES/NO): NO